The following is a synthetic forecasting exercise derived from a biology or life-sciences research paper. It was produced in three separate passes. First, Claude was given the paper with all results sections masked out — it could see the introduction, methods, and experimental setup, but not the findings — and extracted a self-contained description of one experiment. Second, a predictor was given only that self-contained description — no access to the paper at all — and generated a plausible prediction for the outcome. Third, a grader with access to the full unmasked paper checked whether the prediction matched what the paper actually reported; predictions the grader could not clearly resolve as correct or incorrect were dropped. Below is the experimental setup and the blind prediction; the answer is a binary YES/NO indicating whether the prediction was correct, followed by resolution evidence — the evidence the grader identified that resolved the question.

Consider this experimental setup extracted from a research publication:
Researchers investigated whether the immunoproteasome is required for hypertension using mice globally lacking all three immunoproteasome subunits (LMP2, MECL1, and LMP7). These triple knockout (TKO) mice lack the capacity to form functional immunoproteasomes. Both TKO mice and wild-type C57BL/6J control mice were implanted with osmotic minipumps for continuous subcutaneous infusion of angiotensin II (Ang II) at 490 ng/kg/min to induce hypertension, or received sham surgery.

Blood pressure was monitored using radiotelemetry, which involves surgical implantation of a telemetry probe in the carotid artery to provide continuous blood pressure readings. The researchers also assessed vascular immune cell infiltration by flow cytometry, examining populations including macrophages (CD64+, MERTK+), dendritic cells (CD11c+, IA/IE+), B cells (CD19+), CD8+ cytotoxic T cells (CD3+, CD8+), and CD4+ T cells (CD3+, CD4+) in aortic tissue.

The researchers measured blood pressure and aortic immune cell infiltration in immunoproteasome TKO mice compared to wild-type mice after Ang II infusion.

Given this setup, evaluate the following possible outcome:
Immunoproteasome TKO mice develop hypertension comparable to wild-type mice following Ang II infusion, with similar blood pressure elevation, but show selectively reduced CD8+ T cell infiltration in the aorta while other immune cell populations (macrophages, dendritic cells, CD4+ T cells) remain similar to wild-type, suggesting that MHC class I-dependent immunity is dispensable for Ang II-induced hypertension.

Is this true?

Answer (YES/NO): NO